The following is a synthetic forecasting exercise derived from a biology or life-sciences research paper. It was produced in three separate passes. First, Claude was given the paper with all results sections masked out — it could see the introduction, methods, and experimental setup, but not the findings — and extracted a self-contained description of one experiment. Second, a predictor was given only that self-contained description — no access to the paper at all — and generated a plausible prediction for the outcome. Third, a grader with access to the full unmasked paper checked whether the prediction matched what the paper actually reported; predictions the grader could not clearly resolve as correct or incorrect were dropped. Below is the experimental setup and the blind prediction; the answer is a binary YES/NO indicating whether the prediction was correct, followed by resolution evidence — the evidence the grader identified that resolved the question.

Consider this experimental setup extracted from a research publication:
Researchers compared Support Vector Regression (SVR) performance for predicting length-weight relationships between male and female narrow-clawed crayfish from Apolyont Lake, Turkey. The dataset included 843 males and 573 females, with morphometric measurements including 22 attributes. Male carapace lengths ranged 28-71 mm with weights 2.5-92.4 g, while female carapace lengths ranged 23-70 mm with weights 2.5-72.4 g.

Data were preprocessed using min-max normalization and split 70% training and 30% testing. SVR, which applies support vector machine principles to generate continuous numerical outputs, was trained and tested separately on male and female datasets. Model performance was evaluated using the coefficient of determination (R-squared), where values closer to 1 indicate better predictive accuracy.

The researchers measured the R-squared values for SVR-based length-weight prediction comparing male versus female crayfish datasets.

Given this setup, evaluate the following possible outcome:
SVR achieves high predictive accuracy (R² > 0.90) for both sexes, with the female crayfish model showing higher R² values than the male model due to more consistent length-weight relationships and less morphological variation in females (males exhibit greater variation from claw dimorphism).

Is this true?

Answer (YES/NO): NO